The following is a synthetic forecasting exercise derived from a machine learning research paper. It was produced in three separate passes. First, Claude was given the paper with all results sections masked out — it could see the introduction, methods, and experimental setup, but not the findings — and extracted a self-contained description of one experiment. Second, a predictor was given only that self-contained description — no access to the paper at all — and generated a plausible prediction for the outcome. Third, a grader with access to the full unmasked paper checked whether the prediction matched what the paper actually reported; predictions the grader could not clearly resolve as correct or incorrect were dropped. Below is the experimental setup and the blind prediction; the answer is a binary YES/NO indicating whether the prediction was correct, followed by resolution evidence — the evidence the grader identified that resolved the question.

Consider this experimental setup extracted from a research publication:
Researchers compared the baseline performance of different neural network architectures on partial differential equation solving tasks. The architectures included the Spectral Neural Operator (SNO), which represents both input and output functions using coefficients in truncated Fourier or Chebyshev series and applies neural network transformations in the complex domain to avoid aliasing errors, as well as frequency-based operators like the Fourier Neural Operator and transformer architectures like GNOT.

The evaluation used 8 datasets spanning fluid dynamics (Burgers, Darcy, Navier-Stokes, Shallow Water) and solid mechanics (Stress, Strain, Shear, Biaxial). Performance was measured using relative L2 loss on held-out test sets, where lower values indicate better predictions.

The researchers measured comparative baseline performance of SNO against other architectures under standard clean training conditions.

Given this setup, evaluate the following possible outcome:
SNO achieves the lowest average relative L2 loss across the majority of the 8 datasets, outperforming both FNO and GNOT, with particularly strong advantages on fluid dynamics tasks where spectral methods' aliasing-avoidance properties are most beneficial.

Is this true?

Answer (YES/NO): NO